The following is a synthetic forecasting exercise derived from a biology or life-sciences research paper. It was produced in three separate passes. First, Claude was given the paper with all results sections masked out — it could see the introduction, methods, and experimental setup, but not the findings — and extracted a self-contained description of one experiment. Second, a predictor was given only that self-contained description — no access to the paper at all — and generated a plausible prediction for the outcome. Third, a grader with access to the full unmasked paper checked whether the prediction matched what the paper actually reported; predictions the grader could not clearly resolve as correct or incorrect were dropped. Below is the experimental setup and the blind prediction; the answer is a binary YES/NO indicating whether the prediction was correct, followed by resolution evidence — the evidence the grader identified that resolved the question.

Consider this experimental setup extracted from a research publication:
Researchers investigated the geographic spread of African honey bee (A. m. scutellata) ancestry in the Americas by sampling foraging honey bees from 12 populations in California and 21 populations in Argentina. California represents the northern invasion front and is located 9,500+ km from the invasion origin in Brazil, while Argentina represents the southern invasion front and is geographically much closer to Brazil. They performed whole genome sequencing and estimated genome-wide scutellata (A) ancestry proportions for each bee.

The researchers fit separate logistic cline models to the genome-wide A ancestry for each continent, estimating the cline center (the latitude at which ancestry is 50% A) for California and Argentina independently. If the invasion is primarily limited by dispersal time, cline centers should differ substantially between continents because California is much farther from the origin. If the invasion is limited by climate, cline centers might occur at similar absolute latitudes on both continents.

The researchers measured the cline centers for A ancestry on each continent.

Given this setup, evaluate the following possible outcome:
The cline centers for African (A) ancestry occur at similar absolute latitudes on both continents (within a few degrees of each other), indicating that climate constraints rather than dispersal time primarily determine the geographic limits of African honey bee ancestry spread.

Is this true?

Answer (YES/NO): YES